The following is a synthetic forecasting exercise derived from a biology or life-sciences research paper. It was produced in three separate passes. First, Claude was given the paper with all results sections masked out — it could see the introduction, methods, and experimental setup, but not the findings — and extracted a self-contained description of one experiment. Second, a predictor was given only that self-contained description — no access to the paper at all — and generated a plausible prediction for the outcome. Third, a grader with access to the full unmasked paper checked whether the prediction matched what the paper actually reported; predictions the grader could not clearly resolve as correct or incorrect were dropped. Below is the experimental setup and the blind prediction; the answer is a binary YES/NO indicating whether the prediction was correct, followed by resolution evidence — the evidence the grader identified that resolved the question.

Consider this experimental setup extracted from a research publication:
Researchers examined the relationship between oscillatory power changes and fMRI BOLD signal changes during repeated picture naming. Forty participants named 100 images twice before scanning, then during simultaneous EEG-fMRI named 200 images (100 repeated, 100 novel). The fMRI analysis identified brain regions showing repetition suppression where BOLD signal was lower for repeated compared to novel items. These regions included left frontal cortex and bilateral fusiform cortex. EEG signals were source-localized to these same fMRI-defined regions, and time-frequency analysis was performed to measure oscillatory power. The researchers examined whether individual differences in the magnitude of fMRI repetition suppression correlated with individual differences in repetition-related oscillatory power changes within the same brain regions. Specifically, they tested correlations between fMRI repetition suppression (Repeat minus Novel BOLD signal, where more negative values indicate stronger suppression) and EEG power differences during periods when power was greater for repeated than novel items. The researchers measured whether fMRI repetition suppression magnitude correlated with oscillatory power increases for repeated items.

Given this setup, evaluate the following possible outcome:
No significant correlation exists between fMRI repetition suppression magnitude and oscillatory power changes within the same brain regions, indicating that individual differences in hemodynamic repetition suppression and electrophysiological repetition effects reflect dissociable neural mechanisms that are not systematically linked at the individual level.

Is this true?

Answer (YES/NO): NO